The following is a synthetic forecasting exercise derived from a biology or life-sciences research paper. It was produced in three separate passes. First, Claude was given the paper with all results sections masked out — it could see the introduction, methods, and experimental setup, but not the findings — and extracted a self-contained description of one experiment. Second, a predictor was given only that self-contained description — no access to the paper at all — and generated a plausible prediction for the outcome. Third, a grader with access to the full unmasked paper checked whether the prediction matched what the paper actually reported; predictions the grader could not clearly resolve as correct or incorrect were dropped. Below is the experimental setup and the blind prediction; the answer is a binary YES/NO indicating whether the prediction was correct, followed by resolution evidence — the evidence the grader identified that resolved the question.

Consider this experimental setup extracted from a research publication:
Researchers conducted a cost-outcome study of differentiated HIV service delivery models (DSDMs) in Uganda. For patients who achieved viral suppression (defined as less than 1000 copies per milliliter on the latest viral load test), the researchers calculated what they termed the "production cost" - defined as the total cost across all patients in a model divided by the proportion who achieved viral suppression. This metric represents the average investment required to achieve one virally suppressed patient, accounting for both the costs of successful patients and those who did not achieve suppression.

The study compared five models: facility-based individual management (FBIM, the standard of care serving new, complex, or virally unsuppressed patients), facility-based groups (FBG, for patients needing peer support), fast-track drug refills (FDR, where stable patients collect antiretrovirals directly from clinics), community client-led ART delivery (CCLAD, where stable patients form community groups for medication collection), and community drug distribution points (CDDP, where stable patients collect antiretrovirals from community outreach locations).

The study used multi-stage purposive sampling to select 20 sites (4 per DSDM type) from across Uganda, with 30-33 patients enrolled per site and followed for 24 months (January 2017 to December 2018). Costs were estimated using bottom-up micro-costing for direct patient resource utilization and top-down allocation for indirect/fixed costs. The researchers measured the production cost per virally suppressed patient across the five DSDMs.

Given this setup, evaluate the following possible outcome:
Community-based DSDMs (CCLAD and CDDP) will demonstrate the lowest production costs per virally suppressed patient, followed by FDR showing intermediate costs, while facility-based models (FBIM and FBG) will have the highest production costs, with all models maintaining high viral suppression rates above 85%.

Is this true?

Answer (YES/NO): NO